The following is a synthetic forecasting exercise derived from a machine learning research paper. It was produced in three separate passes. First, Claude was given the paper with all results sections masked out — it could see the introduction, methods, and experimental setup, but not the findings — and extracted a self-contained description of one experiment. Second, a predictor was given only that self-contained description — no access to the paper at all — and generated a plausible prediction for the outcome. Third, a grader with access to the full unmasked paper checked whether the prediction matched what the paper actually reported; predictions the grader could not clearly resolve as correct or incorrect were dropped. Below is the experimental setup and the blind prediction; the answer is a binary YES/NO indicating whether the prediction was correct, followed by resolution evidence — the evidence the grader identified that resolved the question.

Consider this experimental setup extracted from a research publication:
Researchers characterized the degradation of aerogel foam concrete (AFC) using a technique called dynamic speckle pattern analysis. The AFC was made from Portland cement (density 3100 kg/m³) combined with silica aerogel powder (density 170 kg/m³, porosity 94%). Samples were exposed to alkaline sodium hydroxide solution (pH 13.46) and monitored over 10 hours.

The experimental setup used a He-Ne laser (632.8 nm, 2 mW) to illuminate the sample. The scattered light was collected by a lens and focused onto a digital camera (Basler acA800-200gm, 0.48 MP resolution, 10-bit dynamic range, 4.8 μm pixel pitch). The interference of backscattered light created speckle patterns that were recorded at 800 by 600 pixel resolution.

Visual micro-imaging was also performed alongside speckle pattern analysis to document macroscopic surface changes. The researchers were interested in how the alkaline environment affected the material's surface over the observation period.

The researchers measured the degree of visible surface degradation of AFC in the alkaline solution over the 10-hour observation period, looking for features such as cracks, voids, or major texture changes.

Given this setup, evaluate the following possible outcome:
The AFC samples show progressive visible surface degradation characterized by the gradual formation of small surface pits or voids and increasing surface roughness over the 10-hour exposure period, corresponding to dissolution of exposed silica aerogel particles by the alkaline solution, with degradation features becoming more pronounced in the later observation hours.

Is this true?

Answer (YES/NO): NO